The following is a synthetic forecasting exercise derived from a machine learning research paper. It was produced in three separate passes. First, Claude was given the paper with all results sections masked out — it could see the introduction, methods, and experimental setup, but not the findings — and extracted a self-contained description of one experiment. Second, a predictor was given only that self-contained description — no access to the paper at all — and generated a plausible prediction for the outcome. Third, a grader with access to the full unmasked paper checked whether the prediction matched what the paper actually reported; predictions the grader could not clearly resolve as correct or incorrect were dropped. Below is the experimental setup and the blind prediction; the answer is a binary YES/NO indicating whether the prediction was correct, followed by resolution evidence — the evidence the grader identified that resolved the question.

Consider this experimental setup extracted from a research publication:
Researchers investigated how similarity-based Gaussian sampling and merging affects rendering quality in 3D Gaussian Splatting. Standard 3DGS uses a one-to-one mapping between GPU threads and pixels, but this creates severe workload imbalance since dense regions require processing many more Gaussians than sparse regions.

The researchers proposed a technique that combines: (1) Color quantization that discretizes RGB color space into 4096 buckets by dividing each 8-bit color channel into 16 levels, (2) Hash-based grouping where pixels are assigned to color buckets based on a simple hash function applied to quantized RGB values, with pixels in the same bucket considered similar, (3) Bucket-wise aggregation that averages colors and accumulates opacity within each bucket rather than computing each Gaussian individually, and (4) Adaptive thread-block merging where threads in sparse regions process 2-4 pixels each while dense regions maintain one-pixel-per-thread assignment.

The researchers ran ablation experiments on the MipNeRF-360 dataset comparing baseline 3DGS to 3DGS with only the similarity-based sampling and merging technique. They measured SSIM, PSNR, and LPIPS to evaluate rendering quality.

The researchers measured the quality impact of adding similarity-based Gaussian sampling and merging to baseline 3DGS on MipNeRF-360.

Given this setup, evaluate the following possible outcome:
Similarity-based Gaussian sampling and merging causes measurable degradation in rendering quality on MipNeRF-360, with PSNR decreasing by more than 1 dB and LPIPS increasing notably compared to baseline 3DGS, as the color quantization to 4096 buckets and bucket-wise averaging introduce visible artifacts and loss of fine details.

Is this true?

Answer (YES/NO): NO